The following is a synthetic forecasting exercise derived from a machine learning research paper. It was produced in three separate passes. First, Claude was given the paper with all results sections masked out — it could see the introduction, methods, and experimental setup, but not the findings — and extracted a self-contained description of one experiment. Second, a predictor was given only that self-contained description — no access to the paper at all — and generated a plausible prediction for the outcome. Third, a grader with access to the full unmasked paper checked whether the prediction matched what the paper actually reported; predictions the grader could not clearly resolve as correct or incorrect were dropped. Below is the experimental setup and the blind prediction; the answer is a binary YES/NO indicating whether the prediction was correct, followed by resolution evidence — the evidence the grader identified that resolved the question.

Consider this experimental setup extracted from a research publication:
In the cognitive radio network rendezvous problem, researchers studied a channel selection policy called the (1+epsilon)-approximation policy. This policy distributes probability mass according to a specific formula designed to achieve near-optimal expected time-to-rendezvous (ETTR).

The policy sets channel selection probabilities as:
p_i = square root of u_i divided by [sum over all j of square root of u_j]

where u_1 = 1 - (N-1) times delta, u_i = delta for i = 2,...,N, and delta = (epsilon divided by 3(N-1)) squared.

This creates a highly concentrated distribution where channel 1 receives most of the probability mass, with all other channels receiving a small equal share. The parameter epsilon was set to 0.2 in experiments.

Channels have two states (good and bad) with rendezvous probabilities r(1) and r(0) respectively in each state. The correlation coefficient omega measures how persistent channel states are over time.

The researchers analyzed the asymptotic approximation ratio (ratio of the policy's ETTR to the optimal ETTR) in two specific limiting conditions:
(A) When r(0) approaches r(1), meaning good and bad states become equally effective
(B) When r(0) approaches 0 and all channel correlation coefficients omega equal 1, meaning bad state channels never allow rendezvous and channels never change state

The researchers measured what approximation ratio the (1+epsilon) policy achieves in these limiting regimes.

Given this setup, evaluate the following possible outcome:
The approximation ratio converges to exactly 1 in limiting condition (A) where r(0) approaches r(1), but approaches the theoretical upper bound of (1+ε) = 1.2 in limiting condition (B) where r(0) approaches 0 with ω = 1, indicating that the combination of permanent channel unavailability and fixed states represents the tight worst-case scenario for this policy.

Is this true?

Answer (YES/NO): NO